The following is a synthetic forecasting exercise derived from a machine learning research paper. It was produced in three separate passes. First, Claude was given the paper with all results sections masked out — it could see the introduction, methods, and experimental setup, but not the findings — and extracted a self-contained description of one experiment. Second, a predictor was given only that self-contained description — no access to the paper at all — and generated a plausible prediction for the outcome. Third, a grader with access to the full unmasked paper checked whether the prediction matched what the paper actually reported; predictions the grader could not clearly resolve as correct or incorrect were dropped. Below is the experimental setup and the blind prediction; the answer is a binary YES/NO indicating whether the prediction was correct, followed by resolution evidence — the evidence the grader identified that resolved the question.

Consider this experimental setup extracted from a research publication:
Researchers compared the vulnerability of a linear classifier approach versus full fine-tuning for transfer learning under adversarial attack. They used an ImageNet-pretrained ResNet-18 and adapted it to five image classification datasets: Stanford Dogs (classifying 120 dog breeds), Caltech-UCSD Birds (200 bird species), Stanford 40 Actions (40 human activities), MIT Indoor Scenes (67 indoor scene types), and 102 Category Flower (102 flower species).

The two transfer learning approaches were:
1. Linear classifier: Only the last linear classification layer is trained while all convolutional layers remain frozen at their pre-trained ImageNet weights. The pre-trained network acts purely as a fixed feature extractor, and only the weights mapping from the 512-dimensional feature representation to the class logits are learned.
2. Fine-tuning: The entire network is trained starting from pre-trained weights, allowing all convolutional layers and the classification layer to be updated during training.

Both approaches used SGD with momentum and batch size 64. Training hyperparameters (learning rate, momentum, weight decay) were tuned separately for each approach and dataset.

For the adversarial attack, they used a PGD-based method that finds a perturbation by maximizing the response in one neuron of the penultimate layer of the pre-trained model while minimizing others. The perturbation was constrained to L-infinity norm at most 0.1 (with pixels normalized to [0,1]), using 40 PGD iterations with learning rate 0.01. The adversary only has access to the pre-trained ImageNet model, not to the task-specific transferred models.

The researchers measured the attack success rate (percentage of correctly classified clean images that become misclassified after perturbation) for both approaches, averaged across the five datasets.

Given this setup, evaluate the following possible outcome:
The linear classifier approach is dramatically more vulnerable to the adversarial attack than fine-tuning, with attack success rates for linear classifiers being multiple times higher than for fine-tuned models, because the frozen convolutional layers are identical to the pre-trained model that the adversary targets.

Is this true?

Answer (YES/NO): NO